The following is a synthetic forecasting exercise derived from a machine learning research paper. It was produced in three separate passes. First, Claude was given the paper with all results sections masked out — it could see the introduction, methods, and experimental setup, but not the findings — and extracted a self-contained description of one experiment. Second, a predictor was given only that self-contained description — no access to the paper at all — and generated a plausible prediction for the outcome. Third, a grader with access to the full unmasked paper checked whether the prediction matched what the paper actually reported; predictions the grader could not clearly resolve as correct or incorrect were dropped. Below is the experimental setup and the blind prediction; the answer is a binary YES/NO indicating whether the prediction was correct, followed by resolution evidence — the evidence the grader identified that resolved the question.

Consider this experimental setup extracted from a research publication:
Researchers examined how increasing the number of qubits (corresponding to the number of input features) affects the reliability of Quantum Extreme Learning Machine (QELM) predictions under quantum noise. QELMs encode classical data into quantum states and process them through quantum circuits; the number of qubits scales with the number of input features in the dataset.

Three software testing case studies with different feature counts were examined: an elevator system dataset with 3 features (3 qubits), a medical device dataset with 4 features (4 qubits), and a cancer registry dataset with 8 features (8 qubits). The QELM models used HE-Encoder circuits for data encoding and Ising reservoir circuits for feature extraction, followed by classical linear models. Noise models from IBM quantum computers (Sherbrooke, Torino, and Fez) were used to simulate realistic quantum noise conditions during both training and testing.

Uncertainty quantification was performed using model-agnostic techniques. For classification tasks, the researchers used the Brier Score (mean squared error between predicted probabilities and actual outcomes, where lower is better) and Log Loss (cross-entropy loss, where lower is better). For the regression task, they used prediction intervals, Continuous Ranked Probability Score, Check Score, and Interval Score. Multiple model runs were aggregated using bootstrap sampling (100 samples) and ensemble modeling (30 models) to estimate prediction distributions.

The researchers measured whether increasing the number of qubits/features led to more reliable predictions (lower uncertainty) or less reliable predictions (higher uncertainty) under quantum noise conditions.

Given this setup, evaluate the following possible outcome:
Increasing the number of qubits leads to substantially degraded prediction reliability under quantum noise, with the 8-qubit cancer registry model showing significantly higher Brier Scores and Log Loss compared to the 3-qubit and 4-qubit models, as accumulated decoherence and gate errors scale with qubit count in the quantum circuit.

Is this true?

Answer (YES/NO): NO